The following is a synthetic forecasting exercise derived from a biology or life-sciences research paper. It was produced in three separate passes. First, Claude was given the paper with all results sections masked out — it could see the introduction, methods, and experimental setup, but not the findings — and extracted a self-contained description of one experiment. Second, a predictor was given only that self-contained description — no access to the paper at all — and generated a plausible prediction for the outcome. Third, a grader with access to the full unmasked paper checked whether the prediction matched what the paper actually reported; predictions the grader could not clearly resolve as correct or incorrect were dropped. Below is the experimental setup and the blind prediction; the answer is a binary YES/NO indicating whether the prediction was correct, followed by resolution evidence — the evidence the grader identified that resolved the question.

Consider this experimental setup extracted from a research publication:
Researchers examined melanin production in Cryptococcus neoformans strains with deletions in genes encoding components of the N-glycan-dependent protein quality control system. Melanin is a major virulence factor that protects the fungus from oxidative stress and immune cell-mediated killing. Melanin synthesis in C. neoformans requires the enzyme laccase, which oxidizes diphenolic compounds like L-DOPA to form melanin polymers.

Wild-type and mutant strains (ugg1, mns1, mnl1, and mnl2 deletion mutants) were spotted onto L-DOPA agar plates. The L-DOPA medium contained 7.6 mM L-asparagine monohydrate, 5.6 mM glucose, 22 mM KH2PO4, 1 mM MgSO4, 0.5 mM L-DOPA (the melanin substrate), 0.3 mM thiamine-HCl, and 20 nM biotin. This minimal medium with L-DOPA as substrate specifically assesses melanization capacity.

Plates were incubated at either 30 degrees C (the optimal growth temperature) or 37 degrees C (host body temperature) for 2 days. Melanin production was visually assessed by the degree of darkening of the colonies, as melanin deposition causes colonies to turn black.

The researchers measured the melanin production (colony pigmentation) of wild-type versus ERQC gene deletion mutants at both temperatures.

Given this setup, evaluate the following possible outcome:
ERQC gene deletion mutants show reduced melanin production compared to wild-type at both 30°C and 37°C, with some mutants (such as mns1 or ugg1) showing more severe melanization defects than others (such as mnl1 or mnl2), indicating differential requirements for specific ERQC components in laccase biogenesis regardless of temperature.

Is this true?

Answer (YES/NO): NO